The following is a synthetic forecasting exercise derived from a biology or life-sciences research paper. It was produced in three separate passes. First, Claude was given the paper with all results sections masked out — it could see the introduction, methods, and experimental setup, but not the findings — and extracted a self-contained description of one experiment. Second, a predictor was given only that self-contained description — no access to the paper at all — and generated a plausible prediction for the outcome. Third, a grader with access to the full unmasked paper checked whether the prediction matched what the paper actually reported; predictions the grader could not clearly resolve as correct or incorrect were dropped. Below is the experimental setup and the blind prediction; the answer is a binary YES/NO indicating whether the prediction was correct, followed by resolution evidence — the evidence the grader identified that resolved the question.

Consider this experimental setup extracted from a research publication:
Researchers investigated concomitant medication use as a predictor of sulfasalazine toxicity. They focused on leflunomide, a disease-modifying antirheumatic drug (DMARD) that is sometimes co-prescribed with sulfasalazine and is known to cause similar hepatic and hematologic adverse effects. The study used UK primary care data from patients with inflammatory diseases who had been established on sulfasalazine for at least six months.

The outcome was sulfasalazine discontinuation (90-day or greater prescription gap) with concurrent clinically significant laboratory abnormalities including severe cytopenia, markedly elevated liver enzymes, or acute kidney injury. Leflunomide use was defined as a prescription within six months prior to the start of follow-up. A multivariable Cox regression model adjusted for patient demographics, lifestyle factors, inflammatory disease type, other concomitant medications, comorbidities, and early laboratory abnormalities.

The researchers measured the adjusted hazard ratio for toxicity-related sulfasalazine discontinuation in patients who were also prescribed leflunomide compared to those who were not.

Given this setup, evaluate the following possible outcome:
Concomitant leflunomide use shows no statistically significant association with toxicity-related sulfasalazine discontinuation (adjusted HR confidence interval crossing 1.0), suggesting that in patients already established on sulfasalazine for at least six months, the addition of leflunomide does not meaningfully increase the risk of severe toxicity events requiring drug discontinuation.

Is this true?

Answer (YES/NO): NO